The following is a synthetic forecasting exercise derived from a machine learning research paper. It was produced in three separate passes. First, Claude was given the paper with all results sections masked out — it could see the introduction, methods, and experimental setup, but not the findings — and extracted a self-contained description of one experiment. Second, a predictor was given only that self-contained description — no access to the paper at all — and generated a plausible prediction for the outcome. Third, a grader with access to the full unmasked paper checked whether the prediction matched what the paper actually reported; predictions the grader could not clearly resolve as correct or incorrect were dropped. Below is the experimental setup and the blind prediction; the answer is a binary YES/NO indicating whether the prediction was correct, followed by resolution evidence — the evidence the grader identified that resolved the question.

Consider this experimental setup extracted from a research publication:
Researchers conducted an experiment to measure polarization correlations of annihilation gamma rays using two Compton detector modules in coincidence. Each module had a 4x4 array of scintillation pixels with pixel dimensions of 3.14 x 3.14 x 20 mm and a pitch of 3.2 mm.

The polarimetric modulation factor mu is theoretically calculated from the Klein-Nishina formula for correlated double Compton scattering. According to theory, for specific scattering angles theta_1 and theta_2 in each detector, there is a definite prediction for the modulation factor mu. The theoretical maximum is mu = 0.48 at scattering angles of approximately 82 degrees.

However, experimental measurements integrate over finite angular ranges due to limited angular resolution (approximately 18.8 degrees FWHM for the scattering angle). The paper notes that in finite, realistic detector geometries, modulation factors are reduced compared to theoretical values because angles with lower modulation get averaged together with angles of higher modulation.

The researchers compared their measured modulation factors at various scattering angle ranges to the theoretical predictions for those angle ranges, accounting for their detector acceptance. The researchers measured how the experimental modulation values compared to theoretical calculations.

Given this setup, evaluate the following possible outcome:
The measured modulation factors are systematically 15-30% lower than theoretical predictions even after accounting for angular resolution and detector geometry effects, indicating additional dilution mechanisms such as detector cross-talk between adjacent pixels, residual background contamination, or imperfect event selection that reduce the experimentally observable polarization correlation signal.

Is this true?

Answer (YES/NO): NO